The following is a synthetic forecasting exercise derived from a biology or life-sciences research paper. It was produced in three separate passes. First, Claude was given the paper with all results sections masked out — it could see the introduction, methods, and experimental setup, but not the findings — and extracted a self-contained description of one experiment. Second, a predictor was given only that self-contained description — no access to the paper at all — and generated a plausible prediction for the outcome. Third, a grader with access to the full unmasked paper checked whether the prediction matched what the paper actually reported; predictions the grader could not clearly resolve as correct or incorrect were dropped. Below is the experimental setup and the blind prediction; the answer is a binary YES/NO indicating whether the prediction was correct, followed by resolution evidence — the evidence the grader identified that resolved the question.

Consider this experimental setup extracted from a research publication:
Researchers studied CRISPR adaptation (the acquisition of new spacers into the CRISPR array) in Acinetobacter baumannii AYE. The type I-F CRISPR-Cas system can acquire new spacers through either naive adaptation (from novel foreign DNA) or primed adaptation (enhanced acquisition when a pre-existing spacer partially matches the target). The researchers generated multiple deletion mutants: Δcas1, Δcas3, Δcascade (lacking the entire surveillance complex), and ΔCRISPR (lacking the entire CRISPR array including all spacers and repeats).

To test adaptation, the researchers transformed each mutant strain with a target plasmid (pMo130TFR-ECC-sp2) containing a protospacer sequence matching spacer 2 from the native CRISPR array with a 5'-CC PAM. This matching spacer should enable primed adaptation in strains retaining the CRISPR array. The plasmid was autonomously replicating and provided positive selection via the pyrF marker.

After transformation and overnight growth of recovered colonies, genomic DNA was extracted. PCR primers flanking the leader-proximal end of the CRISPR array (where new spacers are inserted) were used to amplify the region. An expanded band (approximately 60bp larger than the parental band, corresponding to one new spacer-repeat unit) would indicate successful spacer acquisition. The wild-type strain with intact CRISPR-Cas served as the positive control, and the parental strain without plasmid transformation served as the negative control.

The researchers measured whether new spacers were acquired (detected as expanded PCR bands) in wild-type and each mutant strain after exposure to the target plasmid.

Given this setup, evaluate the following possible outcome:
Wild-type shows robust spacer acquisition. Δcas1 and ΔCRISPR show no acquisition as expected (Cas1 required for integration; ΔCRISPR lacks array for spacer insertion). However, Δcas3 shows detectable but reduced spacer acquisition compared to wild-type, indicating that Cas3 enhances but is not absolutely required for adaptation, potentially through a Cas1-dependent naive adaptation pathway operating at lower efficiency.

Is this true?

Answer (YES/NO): NO